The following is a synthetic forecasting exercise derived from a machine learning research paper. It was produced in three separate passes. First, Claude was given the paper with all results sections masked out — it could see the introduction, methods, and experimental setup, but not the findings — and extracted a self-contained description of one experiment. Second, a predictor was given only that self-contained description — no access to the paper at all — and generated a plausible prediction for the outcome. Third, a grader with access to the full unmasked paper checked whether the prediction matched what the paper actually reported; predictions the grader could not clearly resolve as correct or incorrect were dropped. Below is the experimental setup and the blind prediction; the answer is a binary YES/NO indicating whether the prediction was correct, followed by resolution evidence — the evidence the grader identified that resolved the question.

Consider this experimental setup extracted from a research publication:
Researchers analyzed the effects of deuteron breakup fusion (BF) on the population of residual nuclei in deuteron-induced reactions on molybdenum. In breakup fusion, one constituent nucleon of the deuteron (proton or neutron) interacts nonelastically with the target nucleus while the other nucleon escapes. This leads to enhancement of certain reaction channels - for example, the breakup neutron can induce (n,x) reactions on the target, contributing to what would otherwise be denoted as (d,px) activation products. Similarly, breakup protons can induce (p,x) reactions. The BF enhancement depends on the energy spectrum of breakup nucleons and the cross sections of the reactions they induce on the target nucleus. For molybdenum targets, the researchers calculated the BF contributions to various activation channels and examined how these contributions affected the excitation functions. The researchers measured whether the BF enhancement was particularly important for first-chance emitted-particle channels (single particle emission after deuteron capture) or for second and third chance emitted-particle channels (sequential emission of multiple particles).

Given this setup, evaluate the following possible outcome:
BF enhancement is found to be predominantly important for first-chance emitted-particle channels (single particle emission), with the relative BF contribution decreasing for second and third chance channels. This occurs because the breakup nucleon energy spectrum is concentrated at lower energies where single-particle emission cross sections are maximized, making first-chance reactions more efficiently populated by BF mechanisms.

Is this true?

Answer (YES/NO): NO